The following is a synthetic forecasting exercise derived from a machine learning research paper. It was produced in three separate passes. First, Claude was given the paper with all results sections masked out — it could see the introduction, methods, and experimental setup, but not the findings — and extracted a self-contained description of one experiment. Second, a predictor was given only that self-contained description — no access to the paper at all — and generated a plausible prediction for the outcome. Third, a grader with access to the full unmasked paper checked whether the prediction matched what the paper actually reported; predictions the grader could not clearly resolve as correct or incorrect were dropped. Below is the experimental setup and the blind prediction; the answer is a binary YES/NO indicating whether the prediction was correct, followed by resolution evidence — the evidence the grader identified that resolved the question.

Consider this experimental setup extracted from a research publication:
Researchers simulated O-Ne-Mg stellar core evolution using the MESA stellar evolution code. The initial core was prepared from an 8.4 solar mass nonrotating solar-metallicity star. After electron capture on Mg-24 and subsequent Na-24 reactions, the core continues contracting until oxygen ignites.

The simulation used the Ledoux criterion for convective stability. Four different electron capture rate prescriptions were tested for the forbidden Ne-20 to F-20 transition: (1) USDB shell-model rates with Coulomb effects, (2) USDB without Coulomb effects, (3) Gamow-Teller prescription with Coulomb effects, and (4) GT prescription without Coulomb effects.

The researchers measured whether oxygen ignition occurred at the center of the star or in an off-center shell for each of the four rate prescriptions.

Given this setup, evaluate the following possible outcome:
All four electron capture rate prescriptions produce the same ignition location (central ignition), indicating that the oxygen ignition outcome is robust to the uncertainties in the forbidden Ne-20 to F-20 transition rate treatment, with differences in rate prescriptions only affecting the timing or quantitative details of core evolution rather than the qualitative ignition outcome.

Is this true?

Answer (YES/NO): NO